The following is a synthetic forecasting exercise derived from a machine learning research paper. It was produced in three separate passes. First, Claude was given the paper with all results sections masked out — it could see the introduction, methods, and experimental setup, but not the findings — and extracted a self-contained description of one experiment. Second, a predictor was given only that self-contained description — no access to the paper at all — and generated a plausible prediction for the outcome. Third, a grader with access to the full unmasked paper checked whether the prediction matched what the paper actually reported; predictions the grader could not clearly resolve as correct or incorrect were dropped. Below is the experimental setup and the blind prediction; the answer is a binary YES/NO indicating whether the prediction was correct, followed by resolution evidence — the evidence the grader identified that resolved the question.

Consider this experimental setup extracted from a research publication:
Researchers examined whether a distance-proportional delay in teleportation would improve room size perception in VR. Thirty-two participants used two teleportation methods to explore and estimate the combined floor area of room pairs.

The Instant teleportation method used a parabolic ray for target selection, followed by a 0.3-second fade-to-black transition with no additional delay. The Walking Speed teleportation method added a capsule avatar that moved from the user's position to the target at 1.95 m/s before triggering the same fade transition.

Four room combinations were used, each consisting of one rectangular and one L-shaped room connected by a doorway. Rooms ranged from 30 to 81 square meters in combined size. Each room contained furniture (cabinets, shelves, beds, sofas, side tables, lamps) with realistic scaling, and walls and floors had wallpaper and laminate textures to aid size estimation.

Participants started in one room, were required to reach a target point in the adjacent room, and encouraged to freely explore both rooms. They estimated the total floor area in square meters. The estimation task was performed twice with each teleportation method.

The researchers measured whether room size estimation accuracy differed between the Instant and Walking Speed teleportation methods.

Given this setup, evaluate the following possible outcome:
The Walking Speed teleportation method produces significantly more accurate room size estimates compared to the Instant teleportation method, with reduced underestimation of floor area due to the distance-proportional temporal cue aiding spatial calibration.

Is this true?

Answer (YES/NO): NO